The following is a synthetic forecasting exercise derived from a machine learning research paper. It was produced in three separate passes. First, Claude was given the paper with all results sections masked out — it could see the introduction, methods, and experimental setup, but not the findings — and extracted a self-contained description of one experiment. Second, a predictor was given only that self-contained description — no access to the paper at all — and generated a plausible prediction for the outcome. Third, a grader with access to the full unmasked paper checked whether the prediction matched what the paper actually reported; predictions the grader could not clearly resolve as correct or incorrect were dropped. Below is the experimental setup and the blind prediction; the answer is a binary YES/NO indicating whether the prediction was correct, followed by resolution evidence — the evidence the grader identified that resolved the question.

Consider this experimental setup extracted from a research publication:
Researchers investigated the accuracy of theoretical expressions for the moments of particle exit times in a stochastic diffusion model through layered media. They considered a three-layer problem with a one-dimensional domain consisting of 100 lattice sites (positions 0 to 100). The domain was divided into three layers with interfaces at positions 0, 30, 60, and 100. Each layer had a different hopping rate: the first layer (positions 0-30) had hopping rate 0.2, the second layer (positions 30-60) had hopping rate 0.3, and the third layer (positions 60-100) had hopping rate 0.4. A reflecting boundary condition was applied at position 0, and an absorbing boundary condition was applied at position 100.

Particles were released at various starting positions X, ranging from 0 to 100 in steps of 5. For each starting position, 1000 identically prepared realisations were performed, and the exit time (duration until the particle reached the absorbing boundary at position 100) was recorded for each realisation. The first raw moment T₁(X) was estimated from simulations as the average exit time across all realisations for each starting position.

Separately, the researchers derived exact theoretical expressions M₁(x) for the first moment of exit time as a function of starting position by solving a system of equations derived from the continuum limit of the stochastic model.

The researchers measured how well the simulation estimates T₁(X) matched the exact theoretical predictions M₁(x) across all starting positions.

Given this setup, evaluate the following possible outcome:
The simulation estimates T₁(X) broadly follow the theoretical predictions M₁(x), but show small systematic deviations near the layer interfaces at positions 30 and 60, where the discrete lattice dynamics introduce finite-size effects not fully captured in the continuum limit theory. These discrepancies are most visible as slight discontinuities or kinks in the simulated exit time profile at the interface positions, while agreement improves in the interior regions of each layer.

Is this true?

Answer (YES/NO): NO